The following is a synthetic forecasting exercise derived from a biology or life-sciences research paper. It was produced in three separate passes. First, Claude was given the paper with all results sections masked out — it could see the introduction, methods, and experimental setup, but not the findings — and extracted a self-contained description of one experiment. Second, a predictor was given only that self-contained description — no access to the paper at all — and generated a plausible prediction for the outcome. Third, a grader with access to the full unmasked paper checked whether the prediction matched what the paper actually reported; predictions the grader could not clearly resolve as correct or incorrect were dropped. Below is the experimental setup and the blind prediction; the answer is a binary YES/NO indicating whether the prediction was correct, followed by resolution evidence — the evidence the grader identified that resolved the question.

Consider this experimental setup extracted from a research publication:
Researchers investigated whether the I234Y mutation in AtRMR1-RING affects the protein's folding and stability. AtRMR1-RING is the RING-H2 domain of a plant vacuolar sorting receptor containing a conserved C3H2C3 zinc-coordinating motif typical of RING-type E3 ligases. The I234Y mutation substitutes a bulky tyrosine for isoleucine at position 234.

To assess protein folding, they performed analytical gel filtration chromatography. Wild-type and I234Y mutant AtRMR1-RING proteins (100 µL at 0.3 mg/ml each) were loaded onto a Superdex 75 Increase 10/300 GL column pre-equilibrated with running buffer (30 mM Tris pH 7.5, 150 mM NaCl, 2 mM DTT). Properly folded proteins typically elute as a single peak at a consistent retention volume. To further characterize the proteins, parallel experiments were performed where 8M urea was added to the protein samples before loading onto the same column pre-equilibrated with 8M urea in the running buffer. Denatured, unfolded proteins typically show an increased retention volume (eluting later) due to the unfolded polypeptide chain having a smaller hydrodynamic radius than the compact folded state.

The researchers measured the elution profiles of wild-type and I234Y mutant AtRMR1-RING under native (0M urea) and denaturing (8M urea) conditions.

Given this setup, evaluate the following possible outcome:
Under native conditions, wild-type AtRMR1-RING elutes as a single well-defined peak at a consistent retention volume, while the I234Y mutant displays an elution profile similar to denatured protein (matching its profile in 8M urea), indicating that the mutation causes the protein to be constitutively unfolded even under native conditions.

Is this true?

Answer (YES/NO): NO